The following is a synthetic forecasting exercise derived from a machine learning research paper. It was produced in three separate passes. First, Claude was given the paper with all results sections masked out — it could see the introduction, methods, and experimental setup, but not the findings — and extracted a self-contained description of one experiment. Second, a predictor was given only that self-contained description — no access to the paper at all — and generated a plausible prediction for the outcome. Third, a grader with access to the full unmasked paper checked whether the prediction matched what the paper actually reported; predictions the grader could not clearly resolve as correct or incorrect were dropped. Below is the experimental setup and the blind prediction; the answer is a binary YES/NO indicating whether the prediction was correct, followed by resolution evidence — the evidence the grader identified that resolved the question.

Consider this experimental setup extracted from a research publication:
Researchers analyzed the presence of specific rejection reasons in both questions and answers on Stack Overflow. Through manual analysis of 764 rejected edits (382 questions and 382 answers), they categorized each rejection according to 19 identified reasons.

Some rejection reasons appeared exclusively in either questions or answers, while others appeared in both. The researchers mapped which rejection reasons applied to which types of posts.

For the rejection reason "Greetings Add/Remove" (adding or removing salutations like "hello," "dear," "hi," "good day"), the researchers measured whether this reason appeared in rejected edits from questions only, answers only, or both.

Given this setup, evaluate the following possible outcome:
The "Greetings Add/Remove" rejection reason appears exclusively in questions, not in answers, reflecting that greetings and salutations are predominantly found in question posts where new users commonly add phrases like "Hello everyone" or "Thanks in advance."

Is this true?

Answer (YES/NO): YES